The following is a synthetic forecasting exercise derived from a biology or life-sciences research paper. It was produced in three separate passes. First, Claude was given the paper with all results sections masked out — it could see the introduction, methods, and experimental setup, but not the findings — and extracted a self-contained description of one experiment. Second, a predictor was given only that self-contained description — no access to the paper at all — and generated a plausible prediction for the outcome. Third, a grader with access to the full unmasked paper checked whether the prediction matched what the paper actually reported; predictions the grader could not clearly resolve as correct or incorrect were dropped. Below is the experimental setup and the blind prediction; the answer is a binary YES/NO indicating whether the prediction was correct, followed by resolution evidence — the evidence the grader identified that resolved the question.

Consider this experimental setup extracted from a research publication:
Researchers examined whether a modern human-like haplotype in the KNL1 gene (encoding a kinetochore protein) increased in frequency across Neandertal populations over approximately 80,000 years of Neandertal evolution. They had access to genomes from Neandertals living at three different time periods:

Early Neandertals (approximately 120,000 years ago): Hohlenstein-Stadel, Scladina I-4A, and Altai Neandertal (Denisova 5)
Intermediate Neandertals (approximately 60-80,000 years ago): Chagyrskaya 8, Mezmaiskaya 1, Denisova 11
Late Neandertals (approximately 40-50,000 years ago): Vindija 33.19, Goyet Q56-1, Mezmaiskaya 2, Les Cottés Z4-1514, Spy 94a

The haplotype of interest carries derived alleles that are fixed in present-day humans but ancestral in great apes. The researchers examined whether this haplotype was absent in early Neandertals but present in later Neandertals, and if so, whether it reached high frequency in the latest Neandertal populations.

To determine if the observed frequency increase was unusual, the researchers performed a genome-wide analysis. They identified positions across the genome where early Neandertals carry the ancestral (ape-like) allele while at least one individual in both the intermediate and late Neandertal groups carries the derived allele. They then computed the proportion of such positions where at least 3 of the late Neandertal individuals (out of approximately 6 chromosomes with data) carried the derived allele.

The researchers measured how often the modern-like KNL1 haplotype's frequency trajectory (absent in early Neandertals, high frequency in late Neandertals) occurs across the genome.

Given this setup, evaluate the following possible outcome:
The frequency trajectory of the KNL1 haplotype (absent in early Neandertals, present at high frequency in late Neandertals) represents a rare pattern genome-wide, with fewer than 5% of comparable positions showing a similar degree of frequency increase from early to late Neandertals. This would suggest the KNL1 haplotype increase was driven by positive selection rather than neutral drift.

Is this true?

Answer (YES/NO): NO